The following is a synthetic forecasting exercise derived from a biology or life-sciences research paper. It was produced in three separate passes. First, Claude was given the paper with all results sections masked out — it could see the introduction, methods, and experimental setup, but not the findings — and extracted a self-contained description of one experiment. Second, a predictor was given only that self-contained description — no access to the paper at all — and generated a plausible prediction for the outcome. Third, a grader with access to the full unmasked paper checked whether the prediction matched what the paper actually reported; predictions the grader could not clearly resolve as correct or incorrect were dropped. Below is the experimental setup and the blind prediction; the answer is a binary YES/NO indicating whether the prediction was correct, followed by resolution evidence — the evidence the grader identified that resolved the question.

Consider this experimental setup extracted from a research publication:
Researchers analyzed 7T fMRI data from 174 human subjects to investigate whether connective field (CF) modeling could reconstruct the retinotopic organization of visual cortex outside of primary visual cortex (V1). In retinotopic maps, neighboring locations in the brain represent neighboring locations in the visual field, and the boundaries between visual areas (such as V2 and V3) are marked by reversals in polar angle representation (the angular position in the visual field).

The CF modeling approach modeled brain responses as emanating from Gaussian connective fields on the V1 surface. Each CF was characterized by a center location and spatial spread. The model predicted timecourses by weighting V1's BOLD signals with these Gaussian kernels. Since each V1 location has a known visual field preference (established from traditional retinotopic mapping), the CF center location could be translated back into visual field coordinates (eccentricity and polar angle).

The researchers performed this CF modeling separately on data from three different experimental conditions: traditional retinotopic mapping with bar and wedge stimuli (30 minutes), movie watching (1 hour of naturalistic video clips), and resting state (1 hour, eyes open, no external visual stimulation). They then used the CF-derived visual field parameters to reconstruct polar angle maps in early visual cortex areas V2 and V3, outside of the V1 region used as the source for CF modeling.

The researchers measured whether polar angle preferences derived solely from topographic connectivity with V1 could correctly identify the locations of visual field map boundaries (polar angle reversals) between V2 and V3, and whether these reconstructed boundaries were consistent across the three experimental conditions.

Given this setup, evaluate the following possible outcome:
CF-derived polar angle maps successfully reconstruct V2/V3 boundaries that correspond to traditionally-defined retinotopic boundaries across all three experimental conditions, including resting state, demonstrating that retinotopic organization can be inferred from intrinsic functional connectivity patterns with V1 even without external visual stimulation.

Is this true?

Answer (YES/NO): YES